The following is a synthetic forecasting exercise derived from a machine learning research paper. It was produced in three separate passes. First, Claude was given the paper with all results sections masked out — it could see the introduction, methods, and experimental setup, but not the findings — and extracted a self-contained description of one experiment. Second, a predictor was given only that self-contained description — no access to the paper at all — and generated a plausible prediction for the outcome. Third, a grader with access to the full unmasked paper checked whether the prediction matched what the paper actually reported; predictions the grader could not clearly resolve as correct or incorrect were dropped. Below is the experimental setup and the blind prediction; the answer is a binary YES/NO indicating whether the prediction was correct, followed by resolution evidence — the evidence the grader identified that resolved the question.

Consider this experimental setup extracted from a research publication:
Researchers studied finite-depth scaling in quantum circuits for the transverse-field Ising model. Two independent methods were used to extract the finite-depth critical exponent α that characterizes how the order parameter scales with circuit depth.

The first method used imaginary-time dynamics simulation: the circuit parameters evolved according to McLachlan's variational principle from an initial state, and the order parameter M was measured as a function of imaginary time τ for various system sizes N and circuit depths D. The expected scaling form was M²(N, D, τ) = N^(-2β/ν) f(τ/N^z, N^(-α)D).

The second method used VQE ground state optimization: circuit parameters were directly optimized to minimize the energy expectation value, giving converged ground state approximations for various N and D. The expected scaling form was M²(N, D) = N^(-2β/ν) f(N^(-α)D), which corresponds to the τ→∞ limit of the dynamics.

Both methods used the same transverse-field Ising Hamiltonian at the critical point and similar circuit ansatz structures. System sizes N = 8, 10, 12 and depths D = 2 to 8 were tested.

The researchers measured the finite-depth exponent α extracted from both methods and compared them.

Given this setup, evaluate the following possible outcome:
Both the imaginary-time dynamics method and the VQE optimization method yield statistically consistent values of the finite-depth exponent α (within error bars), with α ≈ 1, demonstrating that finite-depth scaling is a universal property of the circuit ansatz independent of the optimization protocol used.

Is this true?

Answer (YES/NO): NO